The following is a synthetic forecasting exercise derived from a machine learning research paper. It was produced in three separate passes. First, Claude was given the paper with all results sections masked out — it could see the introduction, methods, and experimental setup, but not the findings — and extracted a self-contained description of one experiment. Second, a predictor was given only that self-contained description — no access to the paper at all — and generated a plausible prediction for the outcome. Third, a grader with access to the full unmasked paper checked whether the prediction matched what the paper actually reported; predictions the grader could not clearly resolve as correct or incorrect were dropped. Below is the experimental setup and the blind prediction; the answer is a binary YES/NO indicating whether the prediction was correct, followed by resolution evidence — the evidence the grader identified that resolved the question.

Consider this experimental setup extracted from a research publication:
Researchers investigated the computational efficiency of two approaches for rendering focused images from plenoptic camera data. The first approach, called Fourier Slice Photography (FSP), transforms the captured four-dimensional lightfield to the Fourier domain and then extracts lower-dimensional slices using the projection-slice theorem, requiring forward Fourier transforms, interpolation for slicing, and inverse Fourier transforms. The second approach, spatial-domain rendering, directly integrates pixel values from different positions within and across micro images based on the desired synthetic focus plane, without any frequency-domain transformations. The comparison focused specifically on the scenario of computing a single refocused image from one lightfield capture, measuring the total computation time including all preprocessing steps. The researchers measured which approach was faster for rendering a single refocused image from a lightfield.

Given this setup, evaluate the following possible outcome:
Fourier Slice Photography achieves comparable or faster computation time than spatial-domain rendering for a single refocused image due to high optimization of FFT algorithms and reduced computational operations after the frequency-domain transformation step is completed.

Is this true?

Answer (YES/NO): NO